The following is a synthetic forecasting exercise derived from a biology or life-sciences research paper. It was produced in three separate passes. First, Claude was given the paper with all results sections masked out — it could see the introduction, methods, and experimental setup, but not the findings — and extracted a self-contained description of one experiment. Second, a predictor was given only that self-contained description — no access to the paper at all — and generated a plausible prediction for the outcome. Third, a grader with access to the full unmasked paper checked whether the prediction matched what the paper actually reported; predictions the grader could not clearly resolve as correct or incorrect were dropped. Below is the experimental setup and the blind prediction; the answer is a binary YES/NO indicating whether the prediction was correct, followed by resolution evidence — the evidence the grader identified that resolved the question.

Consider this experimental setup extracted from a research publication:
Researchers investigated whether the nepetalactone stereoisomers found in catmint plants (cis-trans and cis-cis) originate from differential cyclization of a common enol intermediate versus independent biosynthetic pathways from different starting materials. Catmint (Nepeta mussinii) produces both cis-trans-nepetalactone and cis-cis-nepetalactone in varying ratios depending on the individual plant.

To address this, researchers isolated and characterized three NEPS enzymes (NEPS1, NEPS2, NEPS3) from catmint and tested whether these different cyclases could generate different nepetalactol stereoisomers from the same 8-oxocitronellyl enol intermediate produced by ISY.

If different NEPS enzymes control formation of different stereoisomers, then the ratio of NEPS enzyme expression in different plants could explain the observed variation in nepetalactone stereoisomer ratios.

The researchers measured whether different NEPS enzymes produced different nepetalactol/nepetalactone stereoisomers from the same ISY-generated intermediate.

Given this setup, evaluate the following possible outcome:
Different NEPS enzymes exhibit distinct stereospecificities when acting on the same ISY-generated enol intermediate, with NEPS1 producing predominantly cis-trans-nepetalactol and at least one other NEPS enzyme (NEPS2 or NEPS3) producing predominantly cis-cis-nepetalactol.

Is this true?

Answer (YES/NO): YES